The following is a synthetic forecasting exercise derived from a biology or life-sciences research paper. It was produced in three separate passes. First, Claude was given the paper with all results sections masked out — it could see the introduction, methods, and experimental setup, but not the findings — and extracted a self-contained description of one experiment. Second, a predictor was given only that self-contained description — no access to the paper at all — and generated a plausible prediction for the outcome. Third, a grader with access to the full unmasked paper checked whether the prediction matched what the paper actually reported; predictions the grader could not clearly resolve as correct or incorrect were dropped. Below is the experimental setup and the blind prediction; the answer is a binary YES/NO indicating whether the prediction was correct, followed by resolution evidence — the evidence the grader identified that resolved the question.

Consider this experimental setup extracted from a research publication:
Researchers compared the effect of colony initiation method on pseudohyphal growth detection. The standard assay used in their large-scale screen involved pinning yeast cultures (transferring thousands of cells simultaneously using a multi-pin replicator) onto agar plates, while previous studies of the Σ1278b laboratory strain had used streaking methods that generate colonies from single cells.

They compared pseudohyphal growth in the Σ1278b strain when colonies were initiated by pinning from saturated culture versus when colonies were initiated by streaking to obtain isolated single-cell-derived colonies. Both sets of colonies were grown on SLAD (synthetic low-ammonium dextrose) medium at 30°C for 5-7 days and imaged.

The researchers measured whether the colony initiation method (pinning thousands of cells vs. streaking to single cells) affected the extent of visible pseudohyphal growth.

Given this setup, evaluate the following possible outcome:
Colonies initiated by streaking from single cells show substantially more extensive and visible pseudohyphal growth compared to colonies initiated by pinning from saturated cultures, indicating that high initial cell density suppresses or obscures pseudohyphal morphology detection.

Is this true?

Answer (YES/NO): YES